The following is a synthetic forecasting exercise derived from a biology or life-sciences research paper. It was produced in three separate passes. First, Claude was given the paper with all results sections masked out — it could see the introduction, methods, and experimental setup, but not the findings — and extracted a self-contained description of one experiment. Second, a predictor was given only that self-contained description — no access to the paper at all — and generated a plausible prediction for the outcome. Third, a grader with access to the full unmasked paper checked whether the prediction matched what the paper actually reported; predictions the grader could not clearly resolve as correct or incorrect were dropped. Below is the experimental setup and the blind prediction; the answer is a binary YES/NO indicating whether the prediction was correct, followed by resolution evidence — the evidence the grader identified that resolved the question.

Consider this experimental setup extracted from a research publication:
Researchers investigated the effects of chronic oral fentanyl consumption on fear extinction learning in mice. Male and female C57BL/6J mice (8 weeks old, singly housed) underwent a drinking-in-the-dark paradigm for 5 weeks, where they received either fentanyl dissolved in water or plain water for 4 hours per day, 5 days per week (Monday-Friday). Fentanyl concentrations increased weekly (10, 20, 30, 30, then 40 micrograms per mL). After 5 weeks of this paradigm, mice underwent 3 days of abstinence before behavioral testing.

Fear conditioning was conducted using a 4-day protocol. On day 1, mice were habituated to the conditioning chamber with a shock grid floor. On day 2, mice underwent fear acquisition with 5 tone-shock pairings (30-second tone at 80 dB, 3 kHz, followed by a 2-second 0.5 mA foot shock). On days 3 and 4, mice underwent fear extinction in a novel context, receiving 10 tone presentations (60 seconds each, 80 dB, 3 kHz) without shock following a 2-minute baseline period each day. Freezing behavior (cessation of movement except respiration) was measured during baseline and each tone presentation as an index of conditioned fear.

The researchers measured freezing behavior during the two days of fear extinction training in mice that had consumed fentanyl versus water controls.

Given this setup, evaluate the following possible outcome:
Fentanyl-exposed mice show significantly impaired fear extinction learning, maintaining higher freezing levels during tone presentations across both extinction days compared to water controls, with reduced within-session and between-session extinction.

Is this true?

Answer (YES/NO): NO